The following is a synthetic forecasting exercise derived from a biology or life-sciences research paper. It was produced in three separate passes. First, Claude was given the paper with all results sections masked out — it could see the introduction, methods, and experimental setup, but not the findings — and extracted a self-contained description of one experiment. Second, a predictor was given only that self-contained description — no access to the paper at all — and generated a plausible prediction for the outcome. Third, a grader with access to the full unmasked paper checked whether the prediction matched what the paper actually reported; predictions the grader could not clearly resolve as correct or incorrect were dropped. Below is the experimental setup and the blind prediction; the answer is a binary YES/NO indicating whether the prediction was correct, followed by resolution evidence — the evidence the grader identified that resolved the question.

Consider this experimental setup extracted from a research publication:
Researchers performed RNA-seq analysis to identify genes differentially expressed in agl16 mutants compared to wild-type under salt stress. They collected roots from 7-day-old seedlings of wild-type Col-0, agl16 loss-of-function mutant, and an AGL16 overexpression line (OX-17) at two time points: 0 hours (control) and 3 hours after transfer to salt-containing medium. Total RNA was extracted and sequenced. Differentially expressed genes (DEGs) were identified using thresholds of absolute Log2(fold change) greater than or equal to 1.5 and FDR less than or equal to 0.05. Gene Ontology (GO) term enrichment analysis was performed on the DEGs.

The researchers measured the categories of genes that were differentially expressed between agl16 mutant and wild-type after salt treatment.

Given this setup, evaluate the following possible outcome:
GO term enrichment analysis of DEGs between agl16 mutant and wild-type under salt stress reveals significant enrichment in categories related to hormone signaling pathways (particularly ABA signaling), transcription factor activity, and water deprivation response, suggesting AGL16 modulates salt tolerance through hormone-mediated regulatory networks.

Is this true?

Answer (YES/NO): NO